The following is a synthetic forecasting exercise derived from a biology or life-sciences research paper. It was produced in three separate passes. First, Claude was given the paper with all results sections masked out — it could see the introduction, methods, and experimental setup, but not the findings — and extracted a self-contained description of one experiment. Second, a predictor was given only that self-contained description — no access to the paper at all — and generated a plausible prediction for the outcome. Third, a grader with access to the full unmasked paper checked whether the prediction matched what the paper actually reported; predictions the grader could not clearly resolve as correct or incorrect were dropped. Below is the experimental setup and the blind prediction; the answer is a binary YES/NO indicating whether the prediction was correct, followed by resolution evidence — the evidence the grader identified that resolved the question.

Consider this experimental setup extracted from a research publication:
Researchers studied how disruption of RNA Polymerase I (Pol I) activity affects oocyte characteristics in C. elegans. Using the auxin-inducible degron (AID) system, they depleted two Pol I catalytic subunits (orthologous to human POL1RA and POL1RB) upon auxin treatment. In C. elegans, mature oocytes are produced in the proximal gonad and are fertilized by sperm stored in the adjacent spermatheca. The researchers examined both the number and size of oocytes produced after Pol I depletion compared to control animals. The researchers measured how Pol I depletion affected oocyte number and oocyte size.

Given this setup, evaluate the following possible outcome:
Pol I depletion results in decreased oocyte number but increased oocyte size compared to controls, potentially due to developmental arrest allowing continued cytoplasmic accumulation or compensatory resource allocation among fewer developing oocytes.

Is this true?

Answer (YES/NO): YES